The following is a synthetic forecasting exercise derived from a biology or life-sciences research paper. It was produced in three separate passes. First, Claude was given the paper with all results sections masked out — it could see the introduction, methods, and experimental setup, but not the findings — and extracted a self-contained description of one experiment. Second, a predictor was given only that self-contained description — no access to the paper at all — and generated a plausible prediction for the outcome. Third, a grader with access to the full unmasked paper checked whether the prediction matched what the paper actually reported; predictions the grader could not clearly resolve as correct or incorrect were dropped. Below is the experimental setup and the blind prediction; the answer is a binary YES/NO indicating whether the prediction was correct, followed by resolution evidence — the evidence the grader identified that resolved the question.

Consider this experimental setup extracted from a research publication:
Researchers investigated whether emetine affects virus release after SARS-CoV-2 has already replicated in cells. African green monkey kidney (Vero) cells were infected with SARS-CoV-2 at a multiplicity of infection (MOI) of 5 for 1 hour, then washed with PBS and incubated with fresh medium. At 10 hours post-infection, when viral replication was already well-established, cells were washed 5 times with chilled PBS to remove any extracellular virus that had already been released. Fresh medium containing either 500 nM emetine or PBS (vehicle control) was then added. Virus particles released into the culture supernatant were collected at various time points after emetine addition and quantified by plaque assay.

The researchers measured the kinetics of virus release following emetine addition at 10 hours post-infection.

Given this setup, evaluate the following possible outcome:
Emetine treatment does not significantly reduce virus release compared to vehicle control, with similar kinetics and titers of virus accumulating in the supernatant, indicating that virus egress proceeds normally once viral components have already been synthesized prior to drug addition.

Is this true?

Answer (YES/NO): YES